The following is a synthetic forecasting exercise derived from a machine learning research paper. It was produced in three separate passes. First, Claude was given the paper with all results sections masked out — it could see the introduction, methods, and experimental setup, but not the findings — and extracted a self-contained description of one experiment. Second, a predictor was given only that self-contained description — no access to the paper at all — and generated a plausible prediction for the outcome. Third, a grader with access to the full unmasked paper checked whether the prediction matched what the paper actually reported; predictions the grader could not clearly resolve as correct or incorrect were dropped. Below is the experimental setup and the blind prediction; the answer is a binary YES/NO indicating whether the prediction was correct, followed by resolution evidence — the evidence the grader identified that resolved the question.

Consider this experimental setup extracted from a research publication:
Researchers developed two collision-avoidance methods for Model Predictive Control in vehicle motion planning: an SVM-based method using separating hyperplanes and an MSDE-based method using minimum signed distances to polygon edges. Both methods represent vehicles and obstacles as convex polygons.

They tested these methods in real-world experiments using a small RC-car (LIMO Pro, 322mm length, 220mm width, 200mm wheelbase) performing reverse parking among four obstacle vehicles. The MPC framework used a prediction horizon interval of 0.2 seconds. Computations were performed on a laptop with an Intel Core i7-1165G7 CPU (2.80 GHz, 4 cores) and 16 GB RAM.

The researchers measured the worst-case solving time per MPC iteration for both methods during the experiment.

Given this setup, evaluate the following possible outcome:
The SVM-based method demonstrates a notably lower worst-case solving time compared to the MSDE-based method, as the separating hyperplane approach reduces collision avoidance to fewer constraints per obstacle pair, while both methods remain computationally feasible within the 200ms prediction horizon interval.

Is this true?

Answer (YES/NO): NO